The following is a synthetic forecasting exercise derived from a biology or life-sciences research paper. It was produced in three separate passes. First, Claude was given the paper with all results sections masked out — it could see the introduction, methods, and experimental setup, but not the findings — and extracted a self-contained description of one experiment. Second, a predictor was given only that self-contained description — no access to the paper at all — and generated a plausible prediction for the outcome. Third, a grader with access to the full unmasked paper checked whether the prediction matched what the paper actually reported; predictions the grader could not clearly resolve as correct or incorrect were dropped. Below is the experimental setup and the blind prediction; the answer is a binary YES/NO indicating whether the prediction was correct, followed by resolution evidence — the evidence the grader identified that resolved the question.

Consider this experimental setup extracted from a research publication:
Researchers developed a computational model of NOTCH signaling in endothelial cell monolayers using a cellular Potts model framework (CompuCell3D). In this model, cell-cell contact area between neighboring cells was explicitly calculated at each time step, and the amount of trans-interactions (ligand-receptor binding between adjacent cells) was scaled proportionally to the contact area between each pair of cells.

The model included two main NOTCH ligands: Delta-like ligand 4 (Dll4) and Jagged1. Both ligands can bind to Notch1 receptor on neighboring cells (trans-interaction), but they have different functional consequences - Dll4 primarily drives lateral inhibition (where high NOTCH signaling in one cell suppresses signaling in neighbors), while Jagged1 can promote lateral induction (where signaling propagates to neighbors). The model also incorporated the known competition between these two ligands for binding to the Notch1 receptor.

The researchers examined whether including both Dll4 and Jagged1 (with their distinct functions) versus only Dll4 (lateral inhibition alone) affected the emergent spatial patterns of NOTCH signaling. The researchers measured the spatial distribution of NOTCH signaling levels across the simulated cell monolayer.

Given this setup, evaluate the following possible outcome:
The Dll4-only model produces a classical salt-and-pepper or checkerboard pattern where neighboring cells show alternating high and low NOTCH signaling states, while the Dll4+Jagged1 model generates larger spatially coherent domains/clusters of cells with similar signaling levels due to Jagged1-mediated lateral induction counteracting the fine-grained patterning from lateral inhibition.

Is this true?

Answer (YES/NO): NO